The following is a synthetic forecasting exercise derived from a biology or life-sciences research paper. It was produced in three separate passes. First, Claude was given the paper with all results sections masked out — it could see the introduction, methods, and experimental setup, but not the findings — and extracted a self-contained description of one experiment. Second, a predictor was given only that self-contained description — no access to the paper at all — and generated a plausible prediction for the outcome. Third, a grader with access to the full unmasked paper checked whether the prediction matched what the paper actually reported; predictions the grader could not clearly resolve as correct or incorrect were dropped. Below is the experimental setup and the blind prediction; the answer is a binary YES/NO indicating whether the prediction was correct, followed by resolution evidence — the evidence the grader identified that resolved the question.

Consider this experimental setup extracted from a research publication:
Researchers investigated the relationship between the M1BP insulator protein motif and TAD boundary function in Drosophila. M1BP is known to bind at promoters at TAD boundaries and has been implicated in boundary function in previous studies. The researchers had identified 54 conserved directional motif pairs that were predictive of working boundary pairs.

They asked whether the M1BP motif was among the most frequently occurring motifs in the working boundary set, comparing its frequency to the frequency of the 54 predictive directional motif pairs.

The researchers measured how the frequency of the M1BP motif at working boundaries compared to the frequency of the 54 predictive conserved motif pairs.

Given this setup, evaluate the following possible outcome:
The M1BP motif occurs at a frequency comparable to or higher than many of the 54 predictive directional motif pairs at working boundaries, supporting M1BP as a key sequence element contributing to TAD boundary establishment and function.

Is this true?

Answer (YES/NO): NO